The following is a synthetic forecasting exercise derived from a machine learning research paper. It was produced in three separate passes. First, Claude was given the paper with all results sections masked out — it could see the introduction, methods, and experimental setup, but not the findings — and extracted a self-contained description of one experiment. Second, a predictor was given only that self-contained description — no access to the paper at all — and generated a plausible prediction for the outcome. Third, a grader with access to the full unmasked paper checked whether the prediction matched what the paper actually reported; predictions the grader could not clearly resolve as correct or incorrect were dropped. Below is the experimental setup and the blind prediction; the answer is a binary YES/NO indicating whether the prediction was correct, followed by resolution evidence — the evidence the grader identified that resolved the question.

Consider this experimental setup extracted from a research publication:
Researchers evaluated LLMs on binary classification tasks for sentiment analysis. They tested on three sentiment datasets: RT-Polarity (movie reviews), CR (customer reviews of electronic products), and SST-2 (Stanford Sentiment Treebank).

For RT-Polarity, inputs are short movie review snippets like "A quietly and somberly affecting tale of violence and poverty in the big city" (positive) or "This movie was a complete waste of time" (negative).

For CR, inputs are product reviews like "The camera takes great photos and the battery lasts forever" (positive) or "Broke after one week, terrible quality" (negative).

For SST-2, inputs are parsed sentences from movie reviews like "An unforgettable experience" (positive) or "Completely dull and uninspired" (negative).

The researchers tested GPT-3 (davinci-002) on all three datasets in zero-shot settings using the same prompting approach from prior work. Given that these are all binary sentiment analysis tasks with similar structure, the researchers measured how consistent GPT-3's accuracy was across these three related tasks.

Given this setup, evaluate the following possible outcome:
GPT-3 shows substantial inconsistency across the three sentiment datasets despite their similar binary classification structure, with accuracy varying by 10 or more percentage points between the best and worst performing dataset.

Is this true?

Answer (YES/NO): NO